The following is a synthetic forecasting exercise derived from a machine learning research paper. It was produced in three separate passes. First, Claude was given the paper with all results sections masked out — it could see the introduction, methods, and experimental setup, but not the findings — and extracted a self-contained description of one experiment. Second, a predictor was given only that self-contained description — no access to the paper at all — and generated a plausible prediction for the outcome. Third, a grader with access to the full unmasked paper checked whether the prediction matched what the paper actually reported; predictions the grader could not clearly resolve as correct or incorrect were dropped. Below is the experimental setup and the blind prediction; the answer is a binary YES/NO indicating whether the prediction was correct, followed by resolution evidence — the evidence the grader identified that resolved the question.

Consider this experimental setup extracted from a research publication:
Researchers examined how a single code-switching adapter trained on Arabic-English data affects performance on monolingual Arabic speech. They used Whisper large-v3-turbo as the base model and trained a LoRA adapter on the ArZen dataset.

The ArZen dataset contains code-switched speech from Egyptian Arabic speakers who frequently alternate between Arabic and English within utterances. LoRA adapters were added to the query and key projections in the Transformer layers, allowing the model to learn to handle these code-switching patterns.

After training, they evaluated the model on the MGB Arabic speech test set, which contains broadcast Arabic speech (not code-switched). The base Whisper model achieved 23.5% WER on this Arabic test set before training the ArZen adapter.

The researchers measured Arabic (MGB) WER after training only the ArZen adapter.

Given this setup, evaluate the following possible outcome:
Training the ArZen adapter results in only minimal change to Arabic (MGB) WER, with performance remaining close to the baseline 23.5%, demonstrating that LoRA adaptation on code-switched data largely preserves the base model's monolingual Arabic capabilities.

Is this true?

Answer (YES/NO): NO